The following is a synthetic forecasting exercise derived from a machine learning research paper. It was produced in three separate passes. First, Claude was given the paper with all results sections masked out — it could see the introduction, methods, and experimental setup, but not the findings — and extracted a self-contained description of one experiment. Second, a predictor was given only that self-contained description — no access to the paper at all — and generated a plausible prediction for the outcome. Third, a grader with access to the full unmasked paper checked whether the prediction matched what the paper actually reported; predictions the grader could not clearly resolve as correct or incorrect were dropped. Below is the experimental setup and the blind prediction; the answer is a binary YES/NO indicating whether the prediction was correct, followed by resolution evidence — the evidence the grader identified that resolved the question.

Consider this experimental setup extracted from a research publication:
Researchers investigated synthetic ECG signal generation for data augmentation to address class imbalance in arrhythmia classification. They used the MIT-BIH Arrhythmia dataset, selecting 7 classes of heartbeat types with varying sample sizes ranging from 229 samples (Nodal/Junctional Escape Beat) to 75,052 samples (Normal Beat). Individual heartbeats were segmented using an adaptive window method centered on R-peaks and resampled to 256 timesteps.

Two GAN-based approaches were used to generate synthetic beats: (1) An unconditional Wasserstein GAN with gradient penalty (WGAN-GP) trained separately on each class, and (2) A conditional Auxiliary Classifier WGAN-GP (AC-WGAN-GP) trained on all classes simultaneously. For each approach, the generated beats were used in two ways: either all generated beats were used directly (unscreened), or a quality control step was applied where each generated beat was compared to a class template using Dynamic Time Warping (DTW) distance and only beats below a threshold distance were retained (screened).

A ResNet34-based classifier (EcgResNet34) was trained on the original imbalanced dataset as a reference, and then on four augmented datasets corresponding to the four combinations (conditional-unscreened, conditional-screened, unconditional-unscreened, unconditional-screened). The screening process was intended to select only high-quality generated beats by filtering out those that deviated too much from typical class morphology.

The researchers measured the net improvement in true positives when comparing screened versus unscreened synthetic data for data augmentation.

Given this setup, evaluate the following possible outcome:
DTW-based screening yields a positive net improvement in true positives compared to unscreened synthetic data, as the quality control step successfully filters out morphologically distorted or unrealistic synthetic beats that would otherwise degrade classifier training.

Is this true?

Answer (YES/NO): NO